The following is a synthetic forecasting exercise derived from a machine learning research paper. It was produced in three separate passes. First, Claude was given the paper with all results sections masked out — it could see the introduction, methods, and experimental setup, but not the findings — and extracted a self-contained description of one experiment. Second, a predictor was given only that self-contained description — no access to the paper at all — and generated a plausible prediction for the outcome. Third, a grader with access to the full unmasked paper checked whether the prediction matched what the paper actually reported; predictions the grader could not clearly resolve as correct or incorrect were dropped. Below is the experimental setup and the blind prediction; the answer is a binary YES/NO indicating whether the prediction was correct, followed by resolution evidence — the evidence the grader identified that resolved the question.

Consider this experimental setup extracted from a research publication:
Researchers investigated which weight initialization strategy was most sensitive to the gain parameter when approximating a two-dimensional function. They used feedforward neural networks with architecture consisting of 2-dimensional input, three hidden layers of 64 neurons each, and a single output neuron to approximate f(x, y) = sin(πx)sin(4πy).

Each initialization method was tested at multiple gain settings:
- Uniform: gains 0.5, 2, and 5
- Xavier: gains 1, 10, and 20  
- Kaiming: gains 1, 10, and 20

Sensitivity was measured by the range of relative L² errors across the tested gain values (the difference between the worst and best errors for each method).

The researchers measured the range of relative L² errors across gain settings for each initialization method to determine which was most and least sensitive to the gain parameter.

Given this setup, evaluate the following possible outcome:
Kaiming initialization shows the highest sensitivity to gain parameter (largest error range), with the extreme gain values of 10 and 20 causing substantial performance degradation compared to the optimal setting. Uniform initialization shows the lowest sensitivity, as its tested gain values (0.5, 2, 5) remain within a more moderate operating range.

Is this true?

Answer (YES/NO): NO